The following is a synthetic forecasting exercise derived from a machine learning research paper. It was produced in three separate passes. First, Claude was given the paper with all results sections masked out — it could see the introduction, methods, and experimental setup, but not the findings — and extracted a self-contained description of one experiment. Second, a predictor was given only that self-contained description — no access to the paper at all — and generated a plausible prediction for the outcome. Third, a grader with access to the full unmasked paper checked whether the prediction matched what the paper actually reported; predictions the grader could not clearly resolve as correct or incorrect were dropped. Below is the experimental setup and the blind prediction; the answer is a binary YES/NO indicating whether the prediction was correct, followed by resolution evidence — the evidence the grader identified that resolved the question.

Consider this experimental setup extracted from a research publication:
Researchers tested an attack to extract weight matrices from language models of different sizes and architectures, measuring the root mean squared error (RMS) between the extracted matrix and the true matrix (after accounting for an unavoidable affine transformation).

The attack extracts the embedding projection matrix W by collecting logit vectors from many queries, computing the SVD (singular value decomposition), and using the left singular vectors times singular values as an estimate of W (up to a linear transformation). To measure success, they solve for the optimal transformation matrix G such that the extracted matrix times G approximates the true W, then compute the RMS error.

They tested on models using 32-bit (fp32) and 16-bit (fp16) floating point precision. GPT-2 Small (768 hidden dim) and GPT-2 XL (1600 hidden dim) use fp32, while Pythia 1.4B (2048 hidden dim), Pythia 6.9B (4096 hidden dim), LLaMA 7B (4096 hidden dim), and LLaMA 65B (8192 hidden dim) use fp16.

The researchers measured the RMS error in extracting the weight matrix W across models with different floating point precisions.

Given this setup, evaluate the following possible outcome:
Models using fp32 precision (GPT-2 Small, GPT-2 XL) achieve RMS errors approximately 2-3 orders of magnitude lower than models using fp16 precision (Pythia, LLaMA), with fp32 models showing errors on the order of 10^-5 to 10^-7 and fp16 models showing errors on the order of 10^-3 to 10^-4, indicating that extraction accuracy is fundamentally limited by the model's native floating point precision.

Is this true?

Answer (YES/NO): NO